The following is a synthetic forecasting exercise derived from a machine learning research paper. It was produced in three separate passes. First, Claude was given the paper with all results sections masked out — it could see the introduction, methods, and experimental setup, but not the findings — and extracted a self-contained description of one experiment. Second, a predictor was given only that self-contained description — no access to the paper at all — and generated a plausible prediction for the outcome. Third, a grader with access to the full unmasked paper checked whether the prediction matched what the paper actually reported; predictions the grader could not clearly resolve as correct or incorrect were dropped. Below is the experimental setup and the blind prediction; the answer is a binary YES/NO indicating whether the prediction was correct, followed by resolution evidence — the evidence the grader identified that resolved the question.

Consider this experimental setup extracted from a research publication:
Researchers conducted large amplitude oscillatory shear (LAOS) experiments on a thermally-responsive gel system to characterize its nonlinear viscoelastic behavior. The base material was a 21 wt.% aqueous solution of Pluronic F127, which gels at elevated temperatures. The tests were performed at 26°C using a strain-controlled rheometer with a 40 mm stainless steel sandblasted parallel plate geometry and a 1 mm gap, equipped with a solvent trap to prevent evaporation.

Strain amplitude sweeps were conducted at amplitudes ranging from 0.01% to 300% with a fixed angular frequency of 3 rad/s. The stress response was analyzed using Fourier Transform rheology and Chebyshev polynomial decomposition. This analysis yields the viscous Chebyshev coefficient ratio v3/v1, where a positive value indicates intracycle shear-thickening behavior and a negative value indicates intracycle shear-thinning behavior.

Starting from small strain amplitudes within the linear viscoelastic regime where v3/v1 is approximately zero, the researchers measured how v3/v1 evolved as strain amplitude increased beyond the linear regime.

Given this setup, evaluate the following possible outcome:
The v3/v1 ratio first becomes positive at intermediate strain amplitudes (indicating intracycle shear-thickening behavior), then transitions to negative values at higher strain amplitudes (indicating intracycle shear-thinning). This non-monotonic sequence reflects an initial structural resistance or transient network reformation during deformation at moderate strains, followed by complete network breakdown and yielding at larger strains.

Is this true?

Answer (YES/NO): YES